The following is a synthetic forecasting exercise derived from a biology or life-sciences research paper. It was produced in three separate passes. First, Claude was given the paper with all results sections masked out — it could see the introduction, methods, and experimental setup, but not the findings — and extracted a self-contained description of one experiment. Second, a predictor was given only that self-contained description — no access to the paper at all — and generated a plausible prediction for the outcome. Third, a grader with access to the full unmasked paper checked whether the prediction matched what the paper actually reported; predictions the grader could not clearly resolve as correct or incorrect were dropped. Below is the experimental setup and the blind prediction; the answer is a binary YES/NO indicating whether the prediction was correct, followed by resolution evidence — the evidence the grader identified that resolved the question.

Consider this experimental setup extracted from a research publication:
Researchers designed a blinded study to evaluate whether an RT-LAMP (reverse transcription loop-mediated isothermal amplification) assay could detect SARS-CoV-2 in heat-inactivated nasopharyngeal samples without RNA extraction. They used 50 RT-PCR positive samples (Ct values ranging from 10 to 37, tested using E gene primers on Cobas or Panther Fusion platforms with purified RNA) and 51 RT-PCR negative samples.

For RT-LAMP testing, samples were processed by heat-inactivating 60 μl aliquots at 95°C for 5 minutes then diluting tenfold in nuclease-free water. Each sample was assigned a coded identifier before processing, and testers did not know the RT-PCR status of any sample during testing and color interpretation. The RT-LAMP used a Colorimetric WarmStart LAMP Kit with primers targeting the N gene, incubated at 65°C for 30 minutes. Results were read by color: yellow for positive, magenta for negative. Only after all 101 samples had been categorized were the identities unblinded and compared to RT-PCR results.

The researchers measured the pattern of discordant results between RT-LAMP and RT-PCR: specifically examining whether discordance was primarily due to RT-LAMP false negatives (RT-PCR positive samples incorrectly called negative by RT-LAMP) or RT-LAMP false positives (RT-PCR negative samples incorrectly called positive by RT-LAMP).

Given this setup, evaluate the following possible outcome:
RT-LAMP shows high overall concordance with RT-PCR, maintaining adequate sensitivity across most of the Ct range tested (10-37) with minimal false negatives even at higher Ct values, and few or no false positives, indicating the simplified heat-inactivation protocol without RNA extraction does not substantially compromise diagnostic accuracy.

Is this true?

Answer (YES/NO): NO